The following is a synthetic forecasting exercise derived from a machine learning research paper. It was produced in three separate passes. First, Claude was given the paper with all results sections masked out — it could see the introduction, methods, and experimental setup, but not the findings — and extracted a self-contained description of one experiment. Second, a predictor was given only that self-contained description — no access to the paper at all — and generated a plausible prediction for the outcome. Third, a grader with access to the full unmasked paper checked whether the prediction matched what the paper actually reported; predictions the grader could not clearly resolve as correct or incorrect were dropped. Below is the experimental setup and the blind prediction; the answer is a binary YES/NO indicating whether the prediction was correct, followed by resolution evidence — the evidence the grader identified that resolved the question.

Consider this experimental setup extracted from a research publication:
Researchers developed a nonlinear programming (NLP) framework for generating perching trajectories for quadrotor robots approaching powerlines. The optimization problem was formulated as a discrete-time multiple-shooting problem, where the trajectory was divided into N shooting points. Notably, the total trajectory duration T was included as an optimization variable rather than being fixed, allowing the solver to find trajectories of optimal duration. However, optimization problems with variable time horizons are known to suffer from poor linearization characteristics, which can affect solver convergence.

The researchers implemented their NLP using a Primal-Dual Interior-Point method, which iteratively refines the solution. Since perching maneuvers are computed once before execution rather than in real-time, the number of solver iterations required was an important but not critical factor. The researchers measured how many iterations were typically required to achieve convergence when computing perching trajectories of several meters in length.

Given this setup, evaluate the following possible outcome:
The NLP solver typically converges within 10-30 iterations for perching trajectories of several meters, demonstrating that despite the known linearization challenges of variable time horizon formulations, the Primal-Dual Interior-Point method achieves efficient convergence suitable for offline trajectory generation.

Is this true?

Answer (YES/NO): NO